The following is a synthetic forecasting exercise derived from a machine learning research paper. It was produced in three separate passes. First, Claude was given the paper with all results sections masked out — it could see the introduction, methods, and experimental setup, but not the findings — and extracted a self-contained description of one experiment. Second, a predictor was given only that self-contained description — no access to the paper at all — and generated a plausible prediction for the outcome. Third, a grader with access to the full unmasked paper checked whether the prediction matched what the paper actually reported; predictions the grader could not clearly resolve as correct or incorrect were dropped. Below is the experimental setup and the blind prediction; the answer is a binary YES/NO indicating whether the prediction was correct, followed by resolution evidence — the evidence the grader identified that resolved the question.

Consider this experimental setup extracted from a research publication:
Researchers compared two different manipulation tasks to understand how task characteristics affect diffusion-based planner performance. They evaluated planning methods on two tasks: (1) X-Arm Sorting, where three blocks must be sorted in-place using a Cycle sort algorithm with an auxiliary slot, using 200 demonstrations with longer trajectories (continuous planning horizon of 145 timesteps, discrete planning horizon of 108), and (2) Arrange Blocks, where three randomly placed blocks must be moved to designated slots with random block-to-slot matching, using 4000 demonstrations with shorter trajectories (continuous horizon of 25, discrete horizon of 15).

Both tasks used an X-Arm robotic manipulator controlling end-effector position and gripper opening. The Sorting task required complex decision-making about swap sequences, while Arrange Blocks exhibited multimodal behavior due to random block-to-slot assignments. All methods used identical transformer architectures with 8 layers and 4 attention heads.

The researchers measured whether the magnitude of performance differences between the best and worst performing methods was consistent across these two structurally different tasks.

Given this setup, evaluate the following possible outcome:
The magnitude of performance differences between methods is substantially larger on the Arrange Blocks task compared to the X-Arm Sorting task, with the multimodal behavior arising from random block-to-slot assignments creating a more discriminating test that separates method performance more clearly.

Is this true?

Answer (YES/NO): NO